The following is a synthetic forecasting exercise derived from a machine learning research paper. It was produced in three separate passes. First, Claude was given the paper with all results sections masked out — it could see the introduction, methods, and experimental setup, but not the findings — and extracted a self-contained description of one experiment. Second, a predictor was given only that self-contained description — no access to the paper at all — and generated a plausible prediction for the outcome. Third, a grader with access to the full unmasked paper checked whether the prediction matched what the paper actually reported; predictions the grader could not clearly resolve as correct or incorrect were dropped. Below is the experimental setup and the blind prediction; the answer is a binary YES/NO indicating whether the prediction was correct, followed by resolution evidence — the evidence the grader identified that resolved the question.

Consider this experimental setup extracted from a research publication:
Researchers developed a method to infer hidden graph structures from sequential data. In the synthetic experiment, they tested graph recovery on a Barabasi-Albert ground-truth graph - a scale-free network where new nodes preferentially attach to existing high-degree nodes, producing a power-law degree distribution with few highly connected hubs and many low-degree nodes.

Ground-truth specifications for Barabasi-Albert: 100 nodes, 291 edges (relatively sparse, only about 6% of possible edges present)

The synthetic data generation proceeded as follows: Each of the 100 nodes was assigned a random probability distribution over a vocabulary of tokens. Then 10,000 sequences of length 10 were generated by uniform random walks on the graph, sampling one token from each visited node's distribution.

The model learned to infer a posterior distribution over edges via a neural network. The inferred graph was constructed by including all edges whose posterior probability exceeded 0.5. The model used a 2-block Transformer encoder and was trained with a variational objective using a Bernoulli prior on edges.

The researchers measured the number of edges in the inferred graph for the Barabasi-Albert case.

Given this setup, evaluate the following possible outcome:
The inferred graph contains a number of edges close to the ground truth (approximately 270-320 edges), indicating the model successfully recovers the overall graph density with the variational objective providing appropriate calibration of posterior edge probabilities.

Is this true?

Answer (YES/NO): NO